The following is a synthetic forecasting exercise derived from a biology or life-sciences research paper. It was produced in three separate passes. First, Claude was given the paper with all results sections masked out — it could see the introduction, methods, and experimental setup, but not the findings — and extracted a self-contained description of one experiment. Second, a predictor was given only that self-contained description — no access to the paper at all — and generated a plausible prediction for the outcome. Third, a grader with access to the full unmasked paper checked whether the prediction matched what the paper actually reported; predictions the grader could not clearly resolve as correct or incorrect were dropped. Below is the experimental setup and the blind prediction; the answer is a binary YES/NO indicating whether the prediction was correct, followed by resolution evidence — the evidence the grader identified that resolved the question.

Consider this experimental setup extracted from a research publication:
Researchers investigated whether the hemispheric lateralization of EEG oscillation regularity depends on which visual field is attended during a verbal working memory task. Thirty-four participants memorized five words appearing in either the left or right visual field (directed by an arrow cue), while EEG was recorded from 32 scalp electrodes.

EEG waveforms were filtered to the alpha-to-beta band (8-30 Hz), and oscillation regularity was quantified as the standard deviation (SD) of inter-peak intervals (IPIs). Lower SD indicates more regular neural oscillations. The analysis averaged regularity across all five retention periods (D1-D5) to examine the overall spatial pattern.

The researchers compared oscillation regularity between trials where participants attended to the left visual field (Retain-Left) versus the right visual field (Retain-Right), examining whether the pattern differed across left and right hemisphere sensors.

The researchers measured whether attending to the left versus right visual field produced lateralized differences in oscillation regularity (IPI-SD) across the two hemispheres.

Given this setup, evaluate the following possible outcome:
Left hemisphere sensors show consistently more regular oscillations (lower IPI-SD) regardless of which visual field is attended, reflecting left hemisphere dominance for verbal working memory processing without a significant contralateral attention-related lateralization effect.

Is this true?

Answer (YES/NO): NO